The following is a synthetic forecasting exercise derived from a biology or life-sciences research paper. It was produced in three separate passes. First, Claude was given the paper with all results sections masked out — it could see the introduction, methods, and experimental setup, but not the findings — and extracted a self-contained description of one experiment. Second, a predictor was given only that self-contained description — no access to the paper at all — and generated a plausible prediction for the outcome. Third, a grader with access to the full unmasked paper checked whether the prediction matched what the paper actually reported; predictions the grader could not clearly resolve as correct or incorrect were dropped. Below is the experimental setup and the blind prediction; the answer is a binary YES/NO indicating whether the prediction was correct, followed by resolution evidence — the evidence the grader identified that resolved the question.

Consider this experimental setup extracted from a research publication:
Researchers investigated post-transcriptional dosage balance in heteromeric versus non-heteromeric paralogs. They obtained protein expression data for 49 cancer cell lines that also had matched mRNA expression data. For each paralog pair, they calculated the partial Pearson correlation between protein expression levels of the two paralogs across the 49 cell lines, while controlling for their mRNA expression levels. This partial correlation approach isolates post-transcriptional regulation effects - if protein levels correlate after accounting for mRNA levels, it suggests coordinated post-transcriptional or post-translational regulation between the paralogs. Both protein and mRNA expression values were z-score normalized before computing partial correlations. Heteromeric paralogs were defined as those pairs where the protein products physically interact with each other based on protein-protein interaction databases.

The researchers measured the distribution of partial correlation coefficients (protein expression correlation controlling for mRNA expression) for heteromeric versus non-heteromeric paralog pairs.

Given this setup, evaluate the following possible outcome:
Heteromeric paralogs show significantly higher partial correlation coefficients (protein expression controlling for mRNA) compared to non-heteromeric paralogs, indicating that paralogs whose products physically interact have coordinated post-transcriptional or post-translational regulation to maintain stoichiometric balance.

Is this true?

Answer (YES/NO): NO